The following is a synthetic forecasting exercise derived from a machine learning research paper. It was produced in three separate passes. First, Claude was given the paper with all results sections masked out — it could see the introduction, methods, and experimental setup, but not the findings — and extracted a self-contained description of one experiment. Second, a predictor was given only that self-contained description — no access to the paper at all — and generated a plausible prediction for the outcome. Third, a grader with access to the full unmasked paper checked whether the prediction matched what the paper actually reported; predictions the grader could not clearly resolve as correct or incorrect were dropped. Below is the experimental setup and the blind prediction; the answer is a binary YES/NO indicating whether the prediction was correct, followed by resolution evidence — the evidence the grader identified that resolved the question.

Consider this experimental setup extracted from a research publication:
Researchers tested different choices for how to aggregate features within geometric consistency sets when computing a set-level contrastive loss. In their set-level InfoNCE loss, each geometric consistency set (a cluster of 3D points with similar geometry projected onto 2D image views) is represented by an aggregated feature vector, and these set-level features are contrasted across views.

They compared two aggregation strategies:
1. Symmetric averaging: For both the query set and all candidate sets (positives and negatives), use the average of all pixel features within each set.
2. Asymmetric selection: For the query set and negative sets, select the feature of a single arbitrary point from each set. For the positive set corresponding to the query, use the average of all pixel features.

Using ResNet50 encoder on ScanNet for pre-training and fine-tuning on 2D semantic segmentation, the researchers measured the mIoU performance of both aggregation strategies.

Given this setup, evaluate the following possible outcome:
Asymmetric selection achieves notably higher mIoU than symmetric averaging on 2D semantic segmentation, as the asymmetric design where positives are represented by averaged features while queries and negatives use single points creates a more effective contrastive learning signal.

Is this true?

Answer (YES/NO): NO